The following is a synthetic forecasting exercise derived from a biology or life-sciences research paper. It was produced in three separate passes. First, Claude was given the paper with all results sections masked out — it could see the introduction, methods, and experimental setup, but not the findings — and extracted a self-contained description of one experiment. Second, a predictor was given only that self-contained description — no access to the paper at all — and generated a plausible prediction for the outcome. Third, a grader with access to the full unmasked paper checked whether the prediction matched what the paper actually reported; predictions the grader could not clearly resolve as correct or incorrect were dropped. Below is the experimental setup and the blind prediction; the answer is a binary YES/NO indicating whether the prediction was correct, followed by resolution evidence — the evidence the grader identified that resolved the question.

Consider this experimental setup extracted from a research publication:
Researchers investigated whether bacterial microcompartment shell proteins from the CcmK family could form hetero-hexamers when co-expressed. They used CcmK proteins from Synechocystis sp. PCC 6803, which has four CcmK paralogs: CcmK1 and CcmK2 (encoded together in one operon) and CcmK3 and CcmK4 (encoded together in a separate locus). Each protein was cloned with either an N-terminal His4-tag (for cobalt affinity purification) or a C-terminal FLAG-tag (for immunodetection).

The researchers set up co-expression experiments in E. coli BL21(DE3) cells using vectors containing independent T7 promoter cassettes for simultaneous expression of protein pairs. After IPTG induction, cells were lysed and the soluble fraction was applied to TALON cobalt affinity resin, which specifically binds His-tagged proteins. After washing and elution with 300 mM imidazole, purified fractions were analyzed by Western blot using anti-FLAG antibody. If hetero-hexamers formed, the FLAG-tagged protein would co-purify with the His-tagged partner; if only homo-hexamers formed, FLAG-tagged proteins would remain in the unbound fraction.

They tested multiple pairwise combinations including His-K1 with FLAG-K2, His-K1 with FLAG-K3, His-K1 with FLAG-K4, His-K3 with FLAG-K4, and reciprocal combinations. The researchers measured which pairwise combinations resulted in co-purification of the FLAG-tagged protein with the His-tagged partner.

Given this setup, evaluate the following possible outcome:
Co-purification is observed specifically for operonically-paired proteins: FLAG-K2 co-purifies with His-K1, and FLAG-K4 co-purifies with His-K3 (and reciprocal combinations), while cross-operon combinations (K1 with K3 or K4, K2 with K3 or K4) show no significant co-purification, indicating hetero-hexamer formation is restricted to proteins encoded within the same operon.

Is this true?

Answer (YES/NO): NO